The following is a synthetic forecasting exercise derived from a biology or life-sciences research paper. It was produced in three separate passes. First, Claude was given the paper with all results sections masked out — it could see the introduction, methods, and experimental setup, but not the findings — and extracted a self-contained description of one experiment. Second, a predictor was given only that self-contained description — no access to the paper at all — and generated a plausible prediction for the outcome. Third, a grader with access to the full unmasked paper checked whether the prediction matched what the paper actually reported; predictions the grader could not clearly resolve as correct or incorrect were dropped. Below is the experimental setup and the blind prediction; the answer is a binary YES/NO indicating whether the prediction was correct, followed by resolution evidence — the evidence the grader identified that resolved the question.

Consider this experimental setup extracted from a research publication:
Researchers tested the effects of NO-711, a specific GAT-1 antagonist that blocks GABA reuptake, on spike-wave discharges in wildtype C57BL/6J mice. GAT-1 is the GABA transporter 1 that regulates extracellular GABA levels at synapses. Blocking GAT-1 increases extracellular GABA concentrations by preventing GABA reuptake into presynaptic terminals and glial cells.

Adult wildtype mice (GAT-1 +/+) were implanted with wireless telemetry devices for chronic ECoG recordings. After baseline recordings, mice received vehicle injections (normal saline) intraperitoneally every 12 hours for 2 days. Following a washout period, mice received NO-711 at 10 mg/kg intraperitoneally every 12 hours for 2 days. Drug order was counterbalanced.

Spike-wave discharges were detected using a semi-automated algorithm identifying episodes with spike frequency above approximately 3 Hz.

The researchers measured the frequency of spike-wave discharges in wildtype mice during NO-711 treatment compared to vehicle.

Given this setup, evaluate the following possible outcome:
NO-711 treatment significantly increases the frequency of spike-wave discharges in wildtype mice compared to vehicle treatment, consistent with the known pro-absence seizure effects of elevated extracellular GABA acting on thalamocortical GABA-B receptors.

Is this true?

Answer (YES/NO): YES